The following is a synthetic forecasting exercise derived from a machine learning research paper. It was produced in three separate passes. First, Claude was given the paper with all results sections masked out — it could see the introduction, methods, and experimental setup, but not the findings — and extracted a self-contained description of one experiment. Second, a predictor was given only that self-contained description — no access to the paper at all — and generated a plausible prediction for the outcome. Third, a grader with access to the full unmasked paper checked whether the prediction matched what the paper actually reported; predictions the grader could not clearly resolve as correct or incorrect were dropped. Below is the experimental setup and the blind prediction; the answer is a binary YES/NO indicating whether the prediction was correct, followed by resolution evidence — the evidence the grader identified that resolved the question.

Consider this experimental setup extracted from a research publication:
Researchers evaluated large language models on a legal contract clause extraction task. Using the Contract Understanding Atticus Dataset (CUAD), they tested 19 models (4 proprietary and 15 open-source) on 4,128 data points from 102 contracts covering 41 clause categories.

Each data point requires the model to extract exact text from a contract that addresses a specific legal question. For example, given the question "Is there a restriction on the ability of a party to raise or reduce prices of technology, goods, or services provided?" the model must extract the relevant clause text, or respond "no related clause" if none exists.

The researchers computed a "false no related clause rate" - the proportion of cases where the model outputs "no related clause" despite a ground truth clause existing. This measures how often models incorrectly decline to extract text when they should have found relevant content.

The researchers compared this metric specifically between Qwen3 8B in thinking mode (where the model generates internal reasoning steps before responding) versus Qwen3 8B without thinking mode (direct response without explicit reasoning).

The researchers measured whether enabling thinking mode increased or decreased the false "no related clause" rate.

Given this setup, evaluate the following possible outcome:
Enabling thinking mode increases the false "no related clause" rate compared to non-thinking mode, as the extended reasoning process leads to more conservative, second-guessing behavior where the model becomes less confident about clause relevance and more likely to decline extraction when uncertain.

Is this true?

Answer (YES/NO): NO